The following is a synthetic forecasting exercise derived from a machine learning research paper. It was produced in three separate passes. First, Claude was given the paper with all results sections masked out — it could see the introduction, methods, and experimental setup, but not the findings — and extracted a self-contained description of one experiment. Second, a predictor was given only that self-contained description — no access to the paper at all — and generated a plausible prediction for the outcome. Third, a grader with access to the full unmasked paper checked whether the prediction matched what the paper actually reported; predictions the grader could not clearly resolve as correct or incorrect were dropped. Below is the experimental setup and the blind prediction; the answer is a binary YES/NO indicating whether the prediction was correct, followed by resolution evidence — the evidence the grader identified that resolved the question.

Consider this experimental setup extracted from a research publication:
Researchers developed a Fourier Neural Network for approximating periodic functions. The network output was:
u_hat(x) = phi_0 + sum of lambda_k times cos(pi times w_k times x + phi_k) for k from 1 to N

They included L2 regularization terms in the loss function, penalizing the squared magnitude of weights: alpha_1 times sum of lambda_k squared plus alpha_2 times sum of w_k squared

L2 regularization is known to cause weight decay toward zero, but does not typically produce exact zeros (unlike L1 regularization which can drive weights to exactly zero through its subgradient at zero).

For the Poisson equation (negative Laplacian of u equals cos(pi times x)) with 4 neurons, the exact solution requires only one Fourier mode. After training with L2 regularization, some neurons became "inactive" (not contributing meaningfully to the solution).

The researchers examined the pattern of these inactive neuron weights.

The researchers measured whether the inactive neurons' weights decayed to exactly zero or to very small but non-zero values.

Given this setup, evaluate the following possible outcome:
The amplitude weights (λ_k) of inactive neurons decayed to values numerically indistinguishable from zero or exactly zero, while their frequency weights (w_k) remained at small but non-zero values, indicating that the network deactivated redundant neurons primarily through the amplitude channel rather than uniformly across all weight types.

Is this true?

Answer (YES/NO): NO